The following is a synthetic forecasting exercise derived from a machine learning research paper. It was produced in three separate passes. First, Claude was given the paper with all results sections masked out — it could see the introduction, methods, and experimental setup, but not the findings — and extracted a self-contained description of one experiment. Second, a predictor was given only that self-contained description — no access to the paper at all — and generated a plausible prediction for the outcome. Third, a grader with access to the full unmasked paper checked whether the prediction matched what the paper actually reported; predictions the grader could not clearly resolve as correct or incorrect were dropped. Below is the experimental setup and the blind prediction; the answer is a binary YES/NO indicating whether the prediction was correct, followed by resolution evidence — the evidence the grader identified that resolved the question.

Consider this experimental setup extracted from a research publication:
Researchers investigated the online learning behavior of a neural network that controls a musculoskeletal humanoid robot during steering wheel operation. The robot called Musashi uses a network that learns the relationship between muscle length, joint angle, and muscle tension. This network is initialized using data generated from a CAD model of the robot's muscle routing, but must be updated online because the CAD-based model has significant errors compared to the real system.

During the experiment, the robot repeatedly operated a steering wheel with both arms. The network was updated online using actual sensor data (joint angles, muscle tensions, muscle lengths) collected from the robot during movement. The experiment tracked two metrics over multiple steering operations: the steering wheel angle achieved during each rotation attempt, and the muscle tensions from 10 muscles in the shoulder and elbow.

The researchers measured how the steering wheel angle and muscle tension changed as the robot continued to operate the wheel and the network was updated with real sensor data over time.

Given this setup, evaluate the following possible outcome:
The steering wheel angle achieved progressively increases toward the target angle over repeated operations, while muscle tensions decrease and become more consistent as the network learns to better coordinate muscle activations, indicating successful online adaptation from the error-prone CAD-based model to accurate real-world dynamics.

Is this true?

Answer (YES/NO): YES